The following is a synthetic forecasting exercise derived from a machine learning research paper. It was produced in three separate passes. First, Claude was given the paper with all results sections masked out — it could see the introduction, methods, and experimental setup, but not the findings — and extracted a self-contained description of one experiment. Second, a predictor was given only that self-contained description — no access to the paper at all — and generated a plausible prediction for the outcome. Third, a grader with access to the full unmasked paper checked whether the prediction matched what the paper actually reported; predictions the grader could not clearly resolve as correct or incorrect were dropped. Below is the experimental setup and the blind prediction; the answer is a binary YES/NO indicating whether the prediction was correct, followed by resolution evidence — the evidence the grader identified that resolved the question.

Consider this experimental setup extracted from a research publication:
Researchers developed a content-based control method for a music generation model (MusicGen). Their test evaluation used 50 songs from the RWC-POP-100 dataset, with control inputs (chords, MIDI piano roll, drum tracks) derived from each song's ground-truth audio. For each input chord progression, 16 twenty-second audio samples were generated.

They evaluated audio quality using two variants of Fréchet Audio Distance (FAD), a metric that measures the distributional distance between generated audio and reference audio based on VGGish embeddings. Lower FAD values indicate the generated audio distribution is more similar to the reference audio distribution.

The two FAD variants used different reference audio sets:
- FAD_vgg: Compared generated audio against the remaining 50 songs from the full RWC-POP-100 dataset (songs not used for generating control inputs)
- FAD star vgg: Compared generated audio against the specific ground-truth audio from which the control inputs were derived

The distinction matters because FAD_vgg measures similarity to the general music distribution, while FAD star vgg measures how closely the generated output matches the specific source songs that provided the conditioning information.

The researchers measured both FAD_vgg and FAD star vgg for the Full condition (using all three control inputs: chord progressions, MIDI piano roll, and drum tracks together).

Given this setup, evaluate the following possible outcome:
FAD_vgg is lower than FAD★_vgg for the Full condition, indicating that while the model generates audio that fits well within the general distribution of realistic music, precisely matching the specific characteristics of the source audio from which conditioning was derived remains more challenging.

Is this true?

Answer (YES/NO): YES